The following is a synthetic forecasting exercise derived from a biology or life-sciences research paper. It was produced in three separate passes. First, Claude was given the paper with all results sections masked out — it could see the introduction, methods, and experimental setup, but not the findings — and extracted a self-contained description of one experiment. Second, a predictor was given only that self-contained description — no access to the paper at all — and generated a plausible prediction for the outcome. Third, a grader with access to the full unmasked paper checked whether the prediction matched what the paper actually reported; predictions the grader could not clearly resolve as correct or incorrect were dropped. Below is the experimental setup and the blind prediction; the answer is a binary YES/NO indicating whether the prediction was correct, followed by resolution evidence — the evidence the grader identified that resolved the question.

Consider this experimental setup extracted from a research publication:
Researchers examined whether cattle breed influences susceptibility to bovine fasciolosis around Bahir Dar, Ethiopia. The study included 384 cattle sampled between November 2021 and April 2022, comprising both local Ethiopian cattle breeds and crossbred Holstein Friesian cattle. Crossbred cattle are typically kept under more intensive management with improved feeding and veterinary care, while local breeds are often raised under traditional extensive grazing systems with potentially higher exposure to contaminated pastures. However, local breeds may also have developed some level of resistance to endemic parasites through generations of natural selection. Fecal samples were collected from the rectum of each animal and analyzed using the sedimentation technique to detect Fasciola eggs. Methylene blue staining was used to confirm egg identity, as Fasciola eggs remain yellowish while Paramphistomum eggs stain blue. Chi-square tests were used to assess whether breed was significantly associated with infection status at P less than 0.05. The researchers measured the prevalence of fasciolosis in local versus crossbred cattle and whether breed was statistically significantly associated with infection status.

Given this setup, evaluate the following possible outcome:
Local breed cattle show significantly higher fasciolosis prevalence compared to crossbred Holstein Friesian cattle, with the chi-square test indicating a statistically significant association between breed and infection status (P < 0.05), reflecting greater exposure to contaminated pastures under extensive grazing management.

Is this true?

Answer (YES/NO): NO